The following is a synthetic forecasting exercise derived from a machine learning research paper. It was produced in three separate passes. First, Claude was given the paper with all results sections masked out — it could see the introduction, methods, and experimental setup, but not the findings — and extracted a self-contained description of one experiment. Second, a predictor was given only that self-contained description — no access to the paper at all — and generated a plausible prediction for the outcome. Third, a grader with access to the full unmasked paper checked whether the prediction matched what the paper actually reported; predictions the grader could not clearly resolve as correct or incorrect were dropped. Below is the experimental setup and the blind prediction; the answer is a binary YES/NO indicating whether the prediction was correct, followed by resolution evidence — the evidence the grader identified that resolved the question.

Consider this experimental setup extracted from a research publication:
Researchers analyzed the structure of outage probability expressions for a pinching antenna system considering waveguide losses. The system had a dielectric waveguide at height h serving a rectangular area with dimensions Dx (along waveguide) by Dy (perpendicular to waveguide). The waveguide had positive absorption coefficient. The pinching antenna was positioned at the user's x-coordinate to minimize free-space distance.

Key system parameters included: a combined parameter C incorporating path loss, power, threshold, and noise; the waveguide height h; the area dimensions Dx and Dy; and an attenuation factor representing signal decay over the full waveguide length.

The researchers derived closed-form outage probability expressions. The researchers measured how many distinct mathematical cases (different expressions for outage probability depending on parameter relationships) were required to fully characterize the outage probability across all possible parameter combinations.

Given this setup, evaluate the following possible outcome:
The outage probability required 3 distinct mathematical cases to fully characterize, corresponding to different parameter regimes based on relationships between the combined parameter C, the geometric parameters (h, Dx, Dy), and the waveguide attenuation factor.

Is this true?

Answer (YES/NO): NO